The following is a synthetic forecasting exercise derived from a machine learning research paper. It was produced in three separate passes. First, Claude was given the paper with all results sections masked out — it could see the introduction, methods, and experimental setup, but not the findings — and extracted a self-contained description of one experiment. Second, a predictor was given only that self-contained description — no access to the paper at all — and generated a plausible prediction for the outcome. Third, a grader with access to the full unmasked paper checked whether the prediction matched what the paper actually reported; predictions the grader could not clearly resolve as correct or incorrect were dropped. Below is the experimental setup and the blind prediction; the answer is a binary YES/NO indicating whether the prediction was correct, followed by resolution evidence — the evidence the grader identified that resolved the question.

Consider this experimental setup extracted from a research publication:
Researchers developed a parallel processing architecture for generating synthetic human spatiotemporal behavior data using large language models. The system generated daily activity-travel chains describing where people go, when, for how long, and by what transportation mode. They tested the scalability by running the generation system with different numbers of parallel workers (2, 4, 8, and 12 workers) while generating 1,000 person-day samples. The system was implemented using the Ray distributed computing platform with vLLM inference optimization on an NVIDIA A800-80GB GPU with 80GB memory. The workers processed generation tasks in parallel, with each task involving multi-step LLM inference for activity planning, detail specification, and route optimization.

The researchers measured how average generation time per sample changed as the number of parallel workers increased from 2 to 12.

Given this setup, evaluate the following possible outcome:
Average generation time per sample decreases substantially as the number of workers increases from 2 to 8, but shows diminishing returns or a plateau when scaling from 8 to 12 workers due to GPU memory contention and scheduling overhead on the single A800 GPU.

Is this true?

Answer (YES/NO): YES